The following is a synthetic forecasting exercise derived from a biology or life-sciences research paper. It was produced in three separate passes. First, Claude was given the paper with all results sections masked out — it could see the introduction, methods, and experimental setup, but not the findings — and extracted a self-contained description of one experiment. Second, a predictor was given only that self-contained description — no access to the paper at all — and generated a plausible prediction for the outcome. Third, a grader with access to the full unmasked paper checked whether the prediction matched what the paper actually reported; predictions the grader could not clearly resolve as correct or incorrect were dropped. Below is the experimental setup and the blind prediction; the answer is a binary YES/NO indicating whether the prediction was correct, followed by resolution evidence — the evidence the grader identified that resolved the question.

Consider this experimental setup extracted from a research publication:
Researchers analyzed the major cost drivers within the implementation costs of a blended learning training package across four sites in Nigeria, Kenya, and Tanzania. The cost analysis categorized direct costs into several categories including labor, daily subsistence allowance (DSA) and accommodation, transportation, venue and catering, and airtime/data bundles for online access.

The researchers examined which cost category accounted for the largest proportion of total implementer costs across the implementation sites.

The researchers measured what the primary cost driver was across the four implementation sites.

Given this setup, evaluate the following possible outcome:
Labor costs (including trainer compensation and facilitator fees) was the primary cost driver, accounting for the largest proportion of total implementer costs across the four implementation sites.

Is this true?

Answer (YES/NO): NO